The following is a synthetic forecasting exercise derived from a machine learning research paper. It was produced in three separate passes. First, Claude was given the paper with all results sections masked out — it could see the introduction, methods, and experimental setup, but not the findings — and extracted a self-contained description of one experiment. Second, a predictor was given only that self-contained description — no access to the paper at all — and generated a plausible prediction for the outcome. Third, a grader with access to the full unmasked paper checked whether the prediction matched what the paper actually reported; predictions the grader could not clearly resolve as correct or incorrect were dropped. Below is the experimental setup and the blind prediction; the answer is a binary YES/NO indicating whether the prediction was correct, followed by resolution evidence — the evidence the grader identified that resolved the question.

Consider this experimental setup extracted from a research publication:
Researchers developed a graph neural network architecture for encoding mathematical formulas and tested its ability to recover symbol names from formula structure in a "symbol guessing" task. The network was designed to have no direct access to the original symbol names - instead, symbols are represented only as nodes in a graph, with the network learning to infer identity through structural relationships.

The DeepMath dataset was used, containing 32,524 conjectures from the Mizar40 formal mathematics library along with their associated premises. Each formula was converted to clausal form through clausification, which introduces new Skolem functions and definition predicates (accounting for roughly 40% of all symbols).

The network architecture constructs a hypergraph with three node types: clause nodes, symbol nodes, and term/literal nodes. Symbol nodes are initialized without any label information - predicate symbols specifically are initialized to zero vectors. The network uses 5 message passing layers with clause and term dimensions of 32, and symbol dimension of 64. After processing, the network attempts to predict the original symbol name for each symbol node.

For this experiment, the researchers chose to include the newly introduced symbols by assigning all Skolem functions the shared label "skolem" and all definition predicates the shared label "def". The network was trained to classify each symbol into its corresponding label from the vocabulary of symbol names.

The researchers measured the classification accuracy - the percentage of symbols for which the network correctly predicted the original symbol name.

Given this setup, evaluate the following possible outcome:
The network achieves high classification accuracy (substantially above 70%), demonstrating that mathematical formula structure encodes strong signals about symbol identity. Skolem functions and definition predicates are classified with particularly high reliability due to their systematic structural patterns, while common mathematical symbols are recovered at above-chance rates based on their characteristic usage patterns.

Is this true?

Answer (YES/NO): YES